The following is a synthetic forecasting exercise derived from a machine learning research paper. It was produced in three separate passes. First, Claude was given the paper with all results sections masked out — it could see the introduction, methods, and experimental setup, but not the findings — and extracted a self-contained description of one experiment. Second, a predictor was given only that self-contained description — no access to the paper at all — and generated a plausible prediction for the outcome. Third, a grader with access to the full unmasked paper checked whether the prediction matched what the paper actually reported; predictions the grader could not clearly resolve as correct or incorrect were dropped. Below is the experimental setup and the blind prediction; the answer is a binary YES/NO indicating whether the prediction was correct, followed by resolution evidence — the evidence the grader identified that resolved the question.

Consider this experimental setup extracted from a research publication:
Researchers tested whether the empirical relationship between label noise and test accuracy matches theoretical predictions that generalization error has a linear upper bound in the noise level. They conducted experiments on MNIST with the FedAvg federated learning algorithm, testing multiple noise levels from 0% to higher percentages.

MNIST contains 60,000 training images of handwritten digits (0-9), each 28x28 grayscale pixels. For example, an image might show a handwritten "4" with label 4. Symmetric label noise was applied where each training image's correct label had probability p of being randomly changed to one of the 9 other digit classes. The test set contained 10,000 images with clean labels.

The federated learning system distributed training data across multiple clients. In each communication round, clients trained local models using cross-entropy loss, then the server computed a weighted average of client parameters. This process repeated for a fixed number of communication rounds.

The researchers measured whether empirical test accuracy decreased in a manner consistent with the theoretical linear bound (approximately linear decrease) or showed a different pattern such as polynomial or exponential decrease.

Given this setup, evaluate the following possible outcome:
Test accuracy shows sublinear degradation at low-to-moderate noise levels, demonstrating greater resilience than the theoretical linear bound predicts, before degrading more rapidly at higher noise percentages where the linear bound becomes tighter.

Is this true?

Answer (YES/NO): NO